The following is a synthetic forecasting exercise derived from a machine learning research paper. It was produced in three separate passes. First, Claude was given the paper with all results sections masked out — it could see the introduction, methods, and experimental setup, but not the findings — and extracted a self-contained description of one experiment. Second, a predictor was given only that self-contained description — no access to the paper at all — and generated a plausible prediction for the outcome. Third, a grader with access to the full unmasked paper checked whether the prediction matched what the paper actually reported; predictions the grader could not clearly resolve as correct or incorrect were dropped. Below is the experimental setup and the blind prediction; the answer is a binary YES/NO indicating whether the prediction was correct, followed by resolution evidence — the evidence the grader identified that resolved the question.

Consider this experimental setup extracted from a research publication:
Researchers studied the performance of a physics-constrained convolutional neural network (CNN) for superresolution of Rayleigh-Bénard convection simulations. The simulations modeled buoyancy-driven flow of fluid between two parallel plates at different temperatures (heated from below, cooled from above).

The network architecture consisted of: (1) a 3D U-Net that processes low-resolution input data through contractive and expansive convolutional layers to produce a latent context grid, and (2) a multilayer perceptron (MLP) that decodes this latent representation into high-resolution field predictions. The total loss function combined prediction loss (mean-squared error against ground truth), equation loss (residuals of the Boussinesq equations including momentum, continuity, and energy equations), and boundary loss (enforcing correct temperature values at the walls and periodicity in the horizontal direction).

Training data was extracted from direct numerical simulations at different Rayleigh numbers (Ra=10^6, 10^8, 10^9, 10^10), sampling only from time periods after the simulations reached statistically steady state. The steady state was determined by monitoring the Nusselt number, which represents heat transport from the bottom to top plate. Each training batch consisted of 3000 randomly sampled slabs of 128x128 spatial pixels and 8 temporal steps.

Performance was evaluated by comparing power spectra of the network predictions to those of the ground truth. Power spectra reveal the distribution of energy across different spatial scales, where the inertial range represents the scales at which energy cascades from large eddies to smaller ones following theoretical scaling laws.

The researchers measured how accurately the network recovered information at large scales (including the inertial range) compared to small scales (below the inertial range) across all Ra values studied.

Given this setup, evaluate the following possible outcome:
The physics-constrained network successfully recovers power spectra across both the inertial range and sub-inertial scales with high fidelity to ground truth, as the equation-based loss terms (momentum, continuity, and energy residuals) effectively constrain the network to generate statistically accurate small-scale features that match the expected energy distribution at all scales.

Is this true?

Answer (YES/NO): NO